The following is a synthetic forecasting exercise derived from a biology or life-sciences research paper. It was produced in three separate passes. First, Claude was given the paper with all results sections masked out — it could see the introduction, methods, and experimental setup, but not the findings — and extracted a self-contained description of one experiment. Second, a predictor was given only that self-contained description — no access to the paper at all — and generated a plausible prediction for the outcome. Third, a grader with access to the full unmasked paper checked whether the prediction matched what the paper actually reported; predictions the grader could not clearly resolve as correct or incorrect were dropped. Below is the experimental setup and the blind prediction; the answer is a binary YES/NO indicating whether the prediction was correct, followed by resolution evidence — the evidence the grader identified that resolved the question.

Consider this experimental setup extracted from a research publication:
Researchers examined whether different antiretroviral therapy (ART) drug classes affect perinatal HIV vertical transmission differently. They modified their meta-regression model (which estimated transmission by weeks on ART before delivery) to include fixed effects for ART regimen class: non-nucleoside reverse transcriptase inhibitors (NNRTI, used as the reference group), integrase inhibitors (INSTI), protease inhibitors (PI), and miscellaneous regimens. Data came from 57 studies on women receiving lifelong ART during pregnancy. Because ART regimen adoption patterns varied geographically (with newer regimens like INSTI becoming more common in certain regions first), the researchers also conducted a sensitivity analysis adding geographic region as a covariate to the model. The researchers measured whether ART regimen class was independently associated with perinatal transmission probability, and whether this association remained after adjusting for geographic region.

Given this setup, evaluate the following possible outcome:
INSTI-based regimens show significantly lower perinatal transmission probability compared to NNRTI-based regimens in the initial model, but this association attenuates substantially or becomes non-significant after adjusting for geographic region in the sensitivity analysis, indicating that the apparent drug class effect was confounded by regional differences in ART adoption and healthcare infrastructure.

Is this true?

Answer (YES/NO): YES